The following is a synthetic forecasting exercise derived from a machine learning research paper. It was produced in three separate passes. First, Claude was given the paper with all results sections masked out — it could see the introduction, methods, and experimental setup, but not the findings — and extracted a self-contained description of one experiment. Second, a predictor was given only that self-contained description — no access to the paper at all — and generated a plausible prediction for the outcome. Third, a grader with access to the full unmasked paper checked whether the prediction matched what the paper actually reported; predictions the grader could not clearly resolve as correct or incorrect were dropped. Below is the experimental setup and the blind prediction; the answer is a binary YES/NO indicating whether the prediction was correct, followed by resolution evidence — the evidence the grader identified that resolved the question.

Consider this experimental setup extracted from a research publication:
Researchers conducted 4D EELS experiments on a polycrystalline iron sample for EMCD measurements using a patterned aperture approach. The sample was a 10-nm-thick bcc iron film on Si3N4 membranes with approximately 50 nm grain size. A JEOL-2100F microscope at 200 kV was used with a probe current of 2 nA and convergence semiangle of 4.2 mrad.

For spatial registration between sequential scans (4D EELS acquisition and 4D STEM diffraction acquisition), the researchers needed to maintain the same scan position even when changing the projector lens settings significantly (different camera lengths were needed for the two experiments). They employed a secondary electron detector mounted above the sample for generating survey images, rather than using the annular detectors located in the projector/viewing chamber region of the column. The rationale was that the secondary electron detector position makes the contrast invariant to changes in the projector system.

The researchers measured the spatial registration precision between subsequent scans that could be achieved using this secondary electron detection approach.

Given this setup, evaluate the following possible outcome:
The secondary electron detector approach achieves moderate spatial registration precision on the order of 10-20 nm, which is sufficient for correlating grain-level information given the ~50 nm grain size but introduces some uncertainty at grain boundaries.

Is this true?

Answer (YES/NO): YES